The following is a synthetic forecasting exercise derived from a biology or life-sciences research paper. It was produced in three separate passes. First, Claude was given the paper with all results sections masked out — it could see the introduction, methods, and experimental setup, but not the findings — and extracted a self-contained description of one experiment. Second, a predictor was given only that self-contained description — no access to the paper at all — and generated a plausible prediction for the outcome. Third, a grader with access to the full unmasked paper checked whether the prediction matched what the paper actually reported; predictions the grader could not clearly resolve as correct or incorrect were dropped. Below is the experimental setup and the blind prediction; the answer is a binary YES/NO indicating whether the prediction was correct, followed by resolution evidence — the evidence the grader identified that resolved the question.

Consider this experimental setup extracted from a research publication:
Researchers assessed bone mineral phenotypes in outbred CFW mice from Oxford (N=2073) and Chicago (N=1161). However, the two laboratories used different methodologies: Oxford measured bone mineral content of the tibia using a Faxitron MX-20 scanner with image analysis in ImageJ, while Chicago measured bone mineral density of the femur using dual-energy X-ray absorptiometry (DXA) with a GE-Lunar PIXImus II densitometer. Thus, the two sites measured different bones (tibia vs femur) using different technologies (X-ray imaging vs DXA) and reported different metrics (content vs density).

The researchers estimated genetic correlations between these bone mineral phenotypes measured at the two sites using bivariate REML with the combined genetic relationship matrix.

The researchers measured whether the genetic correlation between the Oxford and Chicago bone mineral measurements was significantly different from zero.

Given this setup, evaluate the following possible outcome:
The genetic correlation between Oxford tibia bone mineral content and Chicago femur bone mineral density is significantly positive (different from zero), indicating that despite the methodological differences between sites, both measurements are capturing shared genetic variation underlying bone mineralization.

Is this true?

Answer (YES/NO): YES